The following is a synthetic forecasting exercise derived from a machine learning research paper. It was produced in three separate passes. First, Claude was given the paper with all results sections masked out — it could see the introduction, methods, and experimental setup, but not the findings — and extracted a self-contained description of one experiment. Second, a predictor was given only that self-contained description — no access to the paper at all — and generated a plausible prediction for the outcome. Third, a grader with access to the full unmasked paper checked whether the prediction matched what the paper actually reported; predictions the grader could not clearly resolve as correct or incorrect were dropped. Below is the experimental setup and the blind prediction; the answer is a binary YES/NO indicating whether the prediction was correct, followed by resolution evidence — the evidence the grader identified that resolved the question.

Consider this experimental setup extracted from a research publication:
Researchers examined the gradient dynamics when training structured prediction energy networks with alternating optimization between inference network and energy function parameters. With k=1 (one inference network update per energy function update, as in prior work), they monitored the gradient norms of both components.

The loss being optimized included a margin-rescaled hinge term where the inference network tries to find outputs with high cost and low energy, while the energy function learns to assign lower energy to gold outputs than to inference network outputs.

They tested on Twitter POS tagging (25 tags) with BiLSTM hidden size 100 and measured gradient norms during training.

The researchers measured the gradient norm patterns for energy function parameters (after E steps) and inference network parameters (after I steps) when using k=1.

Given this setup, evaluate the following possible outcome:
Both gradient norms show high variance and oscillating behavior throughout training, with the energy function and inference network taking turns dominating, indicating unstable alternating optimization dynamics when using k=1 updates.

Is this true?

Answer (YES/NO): NO